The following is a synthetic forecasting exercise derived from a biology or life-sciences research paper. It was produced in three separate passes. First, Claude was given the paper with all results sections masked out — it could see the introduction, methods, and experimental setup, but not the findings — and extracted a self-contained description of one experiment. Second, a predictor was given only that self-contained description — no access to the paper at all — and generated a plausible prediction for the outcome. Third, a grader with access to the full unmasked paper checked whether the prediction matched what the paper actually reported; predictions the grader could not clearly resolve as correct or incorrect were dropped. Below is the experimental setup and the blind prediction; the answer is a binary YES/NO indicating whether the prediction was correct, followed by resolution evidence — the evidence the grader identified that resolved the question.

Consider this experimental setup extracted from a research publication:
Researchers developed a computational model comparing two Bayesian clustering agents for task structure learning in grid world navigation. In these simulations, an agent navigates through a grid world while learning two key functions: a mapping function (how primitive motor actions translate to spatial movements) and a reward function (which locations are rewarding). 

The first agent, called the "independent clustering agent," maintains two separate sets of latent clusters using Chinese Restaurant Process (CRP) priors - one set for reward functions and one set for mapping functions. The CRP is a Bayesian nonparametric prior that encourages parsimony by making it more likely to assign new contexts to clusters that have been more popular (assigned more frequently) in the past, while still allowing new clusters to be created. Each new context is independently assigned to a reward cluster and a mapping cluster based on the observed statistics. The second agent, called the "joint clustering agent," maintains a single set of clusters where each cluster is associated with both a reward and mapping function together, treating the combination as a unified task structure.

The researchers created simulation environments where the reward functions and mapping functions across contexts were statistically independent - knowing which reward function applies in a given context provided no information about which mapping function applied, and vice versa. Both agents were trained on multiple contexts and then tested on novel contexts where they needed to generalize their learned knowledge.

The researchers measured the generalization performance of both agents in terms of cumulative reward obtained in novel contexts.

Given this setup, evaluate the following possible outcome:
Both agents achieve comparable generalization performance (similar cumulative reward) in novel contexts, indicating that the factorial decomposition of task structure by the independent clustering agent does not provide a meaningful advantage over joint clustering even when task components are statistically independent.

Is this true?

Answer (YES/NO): NO